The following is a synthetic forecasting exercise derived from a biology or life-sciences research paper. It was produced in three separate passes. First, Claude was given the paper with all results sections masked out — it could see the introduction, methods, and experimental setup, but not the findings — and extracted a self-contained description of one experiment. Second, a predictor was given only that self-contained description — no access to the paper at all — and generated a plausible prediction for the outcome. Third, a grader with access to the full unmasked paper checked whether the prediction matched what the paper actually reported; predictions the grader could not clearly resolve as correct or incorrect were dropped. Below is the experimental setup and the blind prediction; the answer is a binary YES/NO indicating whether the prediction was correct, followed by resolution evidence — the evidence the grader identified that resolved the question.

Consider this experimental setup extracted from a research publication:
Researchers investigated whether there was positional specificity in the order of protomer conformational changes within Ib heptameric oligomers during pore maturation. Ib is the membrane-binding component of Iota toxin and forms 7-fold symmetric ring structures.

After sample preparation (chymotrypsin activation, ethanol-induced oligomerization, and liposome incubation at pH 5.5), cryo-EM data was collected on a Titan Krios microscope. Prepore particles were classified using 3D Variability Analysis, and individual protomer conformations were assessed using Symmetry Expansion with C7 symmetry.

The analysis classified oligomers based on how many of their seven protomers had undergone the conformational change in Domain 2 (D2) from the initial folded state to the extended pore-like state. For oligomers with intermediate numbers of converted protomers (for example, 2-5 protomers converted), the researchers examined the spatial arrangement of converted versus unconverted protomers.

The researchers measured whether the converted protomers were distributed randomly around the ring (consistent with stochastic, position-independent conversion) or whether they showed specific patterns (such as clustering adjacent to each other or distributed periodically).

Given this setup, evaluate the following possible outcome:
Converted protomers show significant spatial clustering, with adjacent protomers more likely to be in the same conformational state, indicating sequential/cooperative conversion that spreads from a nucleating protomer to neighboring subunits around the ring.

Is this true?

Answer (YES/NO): YES